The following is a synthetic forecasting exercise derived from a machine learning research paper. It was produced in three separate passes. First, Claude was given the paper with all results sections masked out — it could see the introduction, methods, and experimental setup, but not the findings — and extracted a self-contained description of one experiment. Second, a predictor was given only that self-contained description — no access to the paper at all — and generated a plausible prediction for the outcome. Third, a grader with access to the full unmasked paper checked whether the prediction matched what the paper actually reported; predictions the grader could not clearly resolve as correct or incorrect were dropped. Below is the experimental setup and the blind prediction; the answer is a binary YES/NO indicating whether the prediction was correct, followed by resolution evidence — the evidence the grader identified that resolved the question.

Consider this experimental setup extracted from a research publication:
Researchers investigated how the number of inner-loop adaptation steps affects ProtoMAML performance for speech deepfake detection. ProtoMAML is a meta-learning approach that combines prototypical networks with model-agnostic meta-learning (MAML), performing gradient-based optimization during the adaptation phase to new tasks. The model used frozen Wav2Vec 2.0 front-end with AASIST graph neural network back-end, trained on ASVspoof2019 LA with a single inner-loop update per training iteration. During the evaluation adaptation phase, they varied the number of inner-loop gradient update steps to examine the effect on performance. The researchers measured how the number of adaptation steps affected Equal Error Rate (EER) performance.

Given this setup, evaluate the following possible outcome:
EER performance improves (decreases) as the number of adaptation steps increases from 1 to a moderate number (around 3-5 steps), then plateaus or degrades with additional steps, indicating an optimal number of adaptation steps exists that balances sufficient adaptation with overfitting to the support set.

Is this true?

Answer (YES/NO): NO